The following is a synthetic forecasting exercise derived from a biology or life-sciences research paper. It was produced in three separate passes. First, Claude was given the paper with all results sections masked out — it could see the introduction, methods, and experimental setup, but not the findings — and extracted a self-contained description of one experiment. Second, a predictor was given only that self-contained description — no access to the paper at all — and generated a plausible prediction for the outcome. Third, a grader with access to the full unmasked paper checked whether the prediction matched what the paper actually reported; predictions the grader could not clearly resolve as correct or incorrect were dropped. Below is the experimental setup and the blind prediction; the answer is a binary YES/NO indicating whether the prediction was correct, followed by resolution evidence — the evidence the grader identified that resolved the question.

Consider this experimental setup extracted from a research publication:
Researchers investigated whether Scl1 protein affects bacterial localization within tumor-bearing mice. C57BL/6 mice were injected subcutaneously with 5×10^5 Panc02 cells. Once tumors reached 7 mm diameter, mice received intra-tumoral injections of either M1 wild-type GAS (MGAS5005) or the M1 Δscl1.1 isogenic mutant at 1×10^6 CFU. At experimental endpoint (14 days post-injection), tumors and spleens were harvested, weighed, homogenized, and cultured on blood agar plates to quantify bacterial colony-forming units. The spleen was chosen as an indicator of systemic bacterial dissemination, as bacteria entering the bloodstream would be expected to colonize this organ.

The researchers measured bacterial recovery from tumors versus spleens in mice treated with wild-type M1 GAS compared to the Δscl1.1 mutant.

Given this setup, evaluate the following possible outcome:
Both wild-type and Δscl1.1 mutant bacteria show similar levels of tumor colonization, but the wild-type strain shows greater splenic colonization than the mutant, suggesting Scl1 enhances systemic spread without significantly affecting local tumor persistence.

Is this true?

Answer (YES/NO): NO